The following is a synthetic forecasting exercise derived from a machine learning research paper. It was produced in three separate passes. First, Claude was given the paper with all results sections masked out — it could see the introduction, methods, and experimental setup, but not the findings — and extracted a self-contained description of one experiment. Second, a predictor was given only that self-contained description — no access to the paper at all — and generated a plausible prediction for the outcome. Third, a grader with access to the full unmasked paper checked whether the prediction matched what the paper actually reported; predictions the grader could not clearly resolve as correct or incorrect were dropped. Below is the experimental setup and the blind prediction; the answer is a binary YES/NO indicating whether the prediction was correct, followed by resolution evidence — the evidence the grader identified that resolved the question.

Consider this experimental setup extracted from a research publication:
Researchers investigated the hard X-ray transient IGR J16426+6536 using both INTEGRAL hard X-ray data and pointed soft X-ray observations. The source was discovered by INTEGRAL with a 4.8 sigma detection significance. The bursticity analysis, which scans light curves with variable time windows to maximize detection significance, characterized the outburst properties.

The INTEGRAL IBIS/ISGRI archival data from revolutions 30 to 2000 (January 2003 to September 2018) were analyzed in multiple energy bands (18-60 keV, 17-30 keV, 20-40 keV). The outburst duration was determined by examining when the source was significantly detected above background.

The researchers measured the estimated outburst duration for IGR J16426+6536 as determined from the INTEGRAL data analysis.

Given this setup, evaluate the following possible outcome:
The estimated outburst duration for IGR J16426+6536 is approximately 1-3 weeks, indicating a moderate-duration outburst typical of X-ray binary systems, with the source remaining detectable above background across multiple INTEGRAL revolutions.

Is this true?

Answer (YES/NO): NO